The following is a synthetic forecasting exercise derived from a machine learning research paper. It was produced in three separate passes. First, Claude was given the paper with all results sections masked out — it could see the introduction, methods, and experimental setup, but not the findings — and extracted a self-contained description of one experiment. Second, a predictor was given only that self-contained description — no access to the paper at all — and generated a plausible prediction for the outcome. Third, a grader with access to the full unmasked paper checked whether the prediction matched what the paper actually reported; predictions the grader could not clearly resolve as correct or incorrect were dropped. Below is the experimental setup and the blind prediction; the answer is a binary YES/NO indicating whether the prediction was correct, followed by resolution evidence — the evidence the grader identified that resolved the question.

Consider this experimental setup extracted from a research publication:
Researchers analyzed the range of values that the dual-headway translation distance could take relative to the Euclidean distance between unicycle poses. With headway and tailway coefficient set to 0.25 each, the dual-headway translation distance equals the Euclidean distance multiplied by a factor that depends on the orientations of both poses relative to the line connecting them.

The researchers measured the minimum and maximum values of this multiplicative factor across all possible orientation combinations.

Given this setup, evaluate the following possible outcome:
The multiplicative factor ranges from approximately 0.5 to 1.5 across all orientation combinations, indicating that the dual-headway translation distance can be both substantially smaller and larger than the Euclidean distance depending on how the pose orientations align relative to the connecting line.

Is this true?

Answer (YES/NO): NO